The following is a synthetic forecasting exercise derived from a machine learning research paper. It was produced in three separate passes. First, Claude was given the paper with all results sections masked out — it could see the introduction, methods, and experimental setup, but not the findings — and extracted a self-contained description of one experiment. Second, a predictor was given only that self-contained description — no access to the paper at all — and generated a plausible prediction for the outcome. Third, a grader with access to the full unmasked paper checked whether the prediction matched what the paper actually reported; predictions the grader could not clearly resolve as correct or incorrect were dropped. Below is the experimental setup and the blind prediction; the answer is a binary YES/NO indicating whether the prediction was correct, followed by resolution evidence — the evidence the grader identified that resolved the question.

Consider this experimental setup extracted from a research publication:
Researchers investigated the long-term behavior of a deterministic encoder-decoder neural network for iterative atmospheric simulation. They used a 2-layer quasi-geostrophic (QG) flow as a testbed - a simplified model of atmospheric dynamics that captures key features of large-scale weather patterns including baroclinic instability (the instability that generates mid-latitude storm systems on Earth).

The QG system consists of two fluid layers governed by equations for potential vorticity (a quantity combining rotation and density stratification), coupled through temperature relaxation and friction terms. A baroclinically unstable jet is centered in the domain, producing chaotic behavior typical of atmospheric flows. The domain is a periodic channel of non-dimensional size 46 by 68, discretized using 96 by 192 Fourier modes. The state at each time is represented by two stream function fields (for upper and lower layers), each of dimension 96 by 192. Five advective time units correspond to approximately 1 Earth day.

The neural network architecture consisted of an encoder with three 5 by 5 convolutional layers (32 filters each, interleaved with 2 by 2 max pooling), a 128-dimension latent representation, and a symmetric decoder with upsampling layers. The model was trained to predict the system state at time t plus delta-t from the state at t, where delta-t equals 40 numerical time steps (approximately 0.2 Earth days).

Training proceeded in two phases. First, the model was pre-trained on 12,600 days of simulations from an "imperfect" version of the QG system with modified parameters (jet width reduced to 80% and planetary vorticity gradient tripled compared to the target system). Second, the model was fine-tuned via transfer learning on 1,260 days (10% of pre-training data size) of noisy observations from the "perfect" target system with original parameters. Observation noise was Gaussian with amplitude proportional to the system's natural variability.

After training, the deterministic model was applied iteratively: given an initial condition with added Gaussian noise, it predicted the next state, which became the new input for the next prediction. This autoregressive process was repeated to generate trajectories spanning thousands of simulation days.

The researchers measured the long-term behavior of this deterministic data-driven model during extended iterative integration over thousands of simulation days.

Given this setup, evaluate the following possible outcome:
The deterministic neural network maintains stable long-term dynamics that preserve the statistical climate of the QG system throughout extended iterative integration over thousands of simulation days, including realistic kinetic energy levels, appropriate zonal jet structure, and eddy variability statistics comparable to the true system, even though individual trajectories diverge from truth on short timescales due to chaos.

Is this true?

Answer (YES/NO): NO